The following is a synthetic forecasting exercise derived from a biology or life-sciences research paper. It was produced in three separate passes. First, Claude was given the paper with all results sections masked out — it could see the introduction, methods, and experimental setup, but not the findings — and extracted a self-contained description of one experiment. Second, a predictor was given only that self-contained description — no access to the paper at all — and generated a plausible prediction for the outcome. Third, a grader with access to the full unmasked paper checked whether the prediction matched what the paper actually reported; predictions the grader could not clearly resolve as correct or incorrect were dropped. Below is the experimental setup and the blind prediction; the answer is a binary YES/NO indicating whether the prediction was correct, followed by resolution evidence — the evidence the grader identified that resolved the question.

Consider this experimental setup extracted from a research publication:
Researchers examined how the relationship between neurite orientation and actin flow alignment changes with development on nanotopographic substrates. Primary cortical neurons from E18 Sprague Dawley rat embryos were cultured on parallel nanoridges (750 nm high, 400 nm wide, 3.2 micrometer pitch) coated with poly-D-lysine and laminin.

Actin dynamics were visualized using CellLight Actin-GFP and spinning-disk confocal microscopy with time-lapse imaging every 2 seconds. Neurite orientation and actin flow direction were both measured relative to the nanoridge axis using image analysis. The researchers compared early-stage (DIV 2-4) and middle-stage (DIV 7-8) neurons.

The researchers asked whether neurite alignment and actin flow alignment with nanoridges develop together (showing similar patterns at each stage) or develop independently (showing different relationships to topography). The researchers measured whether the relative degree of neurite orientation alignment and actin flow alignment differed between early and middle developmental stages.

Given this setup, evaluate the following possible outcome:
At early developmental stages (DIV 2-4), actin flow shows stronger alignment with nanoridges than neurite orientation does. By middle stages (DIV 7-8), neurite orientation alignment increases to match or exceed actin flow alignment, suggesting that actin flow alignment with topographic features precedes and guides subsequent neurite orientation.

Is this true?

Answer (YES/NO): NO